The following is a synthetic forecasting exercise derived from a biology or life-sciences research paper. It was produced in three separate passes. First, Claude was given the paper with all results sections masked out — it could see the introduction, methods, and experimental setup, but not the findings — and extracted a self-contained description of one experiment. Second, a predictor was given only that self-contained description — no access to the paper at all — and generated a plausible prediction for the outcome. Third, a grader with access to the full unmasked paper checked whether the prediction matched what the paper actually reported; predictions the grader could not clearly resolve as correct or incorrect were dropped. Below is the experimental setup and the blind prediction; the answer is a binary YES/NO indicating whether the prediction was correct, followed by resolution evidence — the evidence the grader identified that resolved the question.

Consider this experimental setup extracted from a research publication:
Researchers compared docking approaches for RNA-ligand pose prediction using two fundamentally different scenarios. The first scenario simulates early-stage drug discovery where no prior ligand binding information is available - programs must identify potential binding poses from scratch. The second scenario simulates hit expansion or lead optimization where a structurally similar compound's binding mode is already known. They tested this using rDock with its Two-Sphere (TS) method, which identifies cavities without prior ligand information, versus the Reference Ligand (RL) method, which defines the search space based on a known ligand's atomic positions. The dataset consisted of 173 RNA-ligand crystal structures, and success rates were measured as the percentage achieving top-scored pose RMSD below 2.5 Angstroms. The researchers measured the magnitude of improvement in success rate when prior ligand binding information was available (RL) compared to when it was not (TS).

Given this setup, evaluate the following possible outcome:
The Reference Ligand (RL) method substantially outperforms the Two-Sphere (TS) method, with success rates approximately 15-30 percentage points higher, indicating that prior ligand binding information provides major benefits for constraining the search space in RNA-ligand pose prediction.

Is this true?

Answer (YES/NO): YES